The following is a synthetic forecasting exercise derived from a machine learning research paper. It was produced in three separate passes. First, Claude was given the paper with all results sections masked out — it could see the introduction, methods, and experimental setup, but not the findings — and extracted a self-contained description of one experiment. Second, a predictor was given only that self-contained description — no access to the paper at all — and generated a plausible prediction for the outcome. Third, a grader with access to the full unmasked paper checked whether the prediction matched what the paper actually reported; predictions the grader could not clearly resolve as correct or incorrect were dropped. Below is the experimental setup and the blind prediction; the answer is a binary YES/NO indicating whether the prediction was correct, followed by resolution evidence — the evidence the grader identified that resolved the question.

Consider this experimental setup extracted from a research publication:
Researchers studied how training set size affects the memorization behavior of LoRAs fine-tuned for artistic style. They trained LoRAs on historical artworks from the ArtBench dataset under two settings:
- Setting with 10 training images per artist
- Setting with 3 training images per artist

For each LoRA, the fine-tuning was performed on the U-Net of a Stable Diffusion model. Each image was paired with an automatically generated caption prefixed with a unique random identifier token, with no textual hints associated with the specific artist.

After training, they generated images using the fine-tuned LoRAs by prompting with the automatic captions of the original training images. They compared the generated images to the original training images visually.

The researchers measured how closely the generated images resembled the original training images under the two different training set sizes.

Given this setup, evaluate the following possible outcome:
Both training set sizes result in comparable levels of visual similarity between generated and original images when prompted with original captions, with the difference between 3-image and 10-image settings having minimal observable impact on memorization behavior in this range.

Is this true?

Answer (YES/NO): NO